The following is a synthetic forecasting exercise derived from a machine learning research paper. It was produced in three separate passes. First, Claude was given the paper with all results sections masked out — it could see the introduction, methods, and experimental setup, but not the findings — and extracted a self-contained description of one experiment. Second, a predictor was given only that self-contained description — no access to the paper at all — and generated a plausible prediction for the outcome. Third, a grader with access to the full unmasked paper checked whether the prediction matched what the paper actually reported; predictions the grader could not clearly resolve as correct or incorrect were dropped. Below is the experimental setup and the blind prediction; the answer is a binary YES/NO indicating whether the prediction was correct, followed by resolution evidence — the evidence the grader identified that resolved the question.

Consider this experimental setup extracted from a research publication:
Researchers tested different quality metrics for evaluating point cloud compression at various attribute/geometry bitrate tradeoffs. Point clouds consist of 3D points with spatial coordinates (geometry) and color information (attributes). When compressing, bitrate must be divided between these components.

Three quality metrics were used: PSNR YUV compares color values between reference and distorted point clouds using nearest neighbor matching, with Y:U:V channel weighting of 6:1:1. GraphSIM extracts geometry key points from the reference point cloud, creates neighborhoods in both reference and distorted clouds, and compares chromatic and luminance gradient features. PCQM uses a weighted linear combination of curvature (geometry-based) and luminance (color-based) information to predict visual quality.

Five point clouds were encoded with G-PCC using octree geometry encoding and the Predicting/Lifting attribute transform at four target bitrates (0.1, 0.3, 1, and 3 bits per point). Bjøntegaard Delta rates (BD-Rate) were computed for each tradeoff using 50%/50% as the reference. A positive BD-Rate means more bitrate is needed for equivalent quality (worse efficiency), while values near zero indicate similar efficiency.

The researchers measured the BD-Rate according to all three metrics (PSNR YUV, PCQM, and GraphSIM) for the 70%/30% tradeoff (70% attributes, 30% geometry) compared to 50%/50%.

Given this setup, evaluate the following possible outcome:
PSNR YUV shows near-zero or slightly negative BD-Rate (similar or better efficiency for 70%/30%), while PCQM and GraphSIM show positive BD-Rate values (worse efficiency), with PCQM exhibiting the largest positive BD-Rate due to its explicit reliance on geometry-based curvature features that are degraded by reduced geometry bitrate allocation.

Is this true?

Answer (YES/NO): NO